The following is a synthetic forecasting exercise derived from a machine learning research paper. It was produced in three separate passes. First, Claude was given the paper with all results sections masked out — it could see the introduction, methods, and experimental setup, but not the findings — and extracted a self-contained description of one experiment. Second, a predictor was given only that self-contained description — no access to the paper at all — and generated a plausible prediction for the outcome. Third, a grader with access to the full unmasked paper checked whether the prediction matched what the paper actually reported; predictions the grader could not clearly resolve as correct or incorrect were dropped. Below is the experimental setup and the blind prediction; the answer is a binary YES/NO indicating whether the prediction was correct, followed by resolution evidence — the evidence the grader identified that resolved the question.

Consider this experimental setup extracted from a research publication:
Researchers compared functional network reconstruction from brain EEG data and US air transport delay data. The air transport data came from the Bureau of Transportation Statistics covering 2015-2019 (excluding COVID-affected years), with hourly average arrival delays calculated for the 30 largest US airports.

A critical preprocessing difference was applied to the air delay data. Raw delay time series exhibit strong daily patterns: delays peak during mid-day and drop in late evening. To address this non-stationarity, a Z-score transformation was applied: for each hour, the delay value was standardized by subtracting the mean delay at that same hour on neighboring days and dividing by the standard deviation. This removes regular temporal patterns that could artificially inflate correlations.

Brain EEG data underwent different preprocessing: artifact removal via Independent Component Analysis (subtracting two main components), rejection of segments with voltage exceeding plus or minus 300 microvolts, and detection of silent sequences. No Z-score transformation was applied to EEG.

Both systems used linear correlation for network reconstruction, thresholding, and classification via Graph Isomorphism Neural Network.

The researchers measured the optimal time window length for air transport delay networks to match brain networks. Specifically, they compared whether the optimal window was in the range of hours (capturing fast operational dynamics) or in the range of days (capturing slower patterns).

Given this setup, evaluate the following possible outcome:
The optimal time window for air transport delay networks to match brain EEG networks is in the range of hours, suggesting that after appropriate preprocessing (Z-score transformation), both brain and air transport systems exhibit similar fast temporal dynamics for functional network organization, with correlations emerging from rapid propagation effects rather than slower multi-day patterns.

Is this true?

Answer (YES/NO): YES